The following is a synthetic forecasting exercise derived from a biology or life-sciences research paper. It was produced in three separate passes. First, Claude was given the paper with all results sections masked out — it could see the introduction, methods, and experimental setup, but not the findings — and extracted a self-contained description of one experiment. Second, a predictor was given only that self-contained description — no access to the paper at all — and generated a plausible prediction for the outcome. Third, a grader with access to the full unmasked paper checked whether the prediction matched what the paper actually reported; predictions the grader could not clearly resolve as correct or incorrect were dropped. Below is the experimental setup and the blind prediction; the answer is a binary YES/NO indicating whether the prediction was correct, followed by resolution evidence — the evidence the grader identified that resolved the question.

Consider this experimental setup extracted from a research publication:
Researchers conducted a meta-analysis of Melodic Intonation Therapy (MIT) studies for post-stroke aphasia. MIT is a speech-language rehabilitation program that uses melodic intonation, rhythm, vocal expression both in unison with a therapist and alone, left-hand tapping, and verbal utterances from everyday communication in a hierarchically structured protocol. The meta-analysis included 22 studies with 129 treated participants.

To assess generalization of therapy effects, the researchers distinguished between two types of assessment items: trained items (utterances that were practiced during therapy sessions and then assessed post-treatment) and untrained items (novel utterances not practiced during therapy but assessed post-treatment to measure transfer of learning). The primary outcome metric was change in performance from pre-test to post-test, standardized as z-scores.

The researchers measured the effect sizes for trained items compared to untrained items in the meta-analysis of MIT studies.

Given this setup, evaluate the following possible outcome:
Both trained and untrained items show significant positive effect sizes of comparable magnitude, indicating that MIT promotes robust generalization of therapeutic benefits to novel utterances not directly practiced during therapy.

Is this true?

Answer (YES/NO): NO